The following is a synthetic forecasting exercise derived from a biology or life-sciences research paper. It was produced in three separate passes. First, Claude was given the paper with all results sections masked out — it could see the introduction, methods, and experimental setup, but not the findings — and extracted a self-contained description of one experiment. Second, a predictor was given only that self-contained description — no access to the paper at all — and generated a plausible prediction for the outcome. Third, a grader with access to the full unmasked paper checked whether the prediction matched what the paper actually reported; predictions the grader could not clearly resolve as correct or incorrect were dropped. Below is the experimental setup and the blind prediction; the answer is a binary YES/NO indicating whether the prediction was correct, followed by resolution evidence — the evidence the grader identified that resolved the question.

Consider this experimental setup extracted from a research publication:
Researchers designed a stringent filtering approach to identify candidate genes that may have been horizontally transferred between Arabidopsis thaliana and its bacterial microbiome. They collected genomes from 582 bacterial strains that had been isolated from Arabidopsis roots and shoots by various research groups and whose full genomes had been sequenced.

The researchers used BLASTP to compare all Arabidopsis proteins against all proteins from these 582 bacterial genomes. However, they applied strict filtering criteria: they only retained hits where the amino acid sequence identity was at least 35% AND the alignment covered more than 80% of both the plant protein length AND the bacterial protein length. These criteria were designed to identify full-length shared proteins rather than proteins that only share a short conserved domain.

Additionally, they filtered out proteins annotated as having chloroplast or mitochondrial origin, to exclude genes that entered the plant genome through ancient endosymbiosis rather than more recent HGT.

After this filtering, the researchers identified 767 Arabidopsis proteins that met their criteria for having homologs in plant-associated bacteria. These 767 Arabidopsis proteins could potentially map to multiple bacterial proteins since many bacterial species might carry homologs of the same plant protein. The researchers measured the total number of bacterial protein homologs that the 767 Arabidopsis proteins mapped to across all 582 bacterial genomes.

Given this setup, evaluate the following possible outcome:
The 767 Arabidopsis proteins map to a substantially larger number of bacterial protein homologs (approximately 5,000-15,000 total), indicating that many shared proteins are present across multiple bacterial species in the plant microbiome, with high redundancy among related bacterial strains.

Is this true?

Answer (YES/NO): NO